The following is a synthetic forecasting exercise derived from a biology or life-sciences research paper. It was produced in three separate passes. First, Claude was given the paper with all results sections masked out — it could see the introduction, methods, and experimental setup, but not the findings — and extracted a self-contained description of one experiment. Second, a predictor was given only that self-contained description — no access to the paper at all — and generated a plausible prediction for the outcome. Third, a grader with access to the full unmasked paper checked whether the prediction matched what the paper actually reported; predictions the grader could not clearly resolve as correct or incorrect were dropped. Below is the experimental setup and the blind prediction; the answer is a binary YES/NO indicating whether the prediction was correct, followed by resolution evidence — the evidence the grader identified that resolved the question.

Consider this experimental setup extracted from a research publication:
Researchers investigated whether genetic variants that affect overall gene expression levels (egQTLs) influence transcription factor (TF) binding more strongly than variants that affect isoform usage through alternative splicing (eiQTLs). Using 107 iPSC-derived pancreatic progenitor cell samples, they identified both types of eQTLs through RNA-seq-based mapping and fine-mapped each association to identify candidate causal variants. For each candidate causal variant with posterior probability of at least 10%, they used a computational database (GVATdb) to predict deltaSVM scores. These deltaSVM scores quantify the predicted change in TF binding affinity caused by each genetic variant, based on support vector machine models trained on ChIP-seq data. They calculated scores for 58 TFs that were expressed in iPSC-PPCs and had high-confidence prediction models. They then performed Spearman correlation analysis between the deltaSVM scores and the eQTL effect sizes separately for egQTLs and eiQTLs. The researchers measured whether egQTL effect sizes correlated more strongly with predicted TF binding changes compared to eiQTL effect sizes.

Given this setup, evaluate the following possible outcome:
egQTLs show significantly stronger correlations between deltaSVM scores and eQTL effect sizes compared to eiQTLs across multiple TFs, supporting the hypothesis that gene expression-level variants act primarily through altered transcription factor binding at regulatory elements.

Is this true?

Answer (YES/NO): YES